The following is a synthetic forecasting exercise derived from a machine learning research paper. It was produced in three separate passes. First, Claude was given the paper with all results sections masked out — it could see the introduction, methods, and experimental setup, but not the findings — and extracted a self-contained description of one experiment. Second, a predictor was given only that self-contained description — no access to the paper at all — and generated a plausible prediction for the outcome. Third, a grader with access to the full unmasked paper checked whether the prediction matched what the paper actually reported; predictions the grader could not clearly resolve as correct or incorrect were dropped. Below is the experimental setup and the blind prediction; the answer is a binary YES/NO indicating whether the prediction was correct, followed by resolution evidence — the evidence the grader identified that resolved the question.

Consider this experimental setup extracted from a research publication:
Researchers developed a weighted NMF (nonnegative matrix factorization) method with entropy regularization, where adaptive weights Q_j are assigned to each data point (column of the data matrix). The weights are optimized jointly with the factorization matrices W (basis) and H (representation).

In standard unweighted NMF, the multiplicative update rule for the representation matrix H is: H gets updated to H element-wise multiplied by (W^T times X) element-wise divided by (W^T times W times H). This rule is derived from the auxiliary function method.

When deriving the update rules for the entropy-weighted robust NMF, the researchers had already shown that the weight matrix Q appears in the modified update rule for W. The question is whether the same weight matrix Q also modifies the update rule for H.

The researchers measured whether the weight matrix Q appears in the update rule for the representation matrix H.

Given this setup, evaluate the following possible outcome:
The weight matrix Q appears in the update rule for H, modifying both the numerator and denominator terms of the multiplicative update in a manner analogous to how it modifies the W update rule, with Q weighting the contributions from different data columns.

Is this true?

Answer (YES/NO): NO